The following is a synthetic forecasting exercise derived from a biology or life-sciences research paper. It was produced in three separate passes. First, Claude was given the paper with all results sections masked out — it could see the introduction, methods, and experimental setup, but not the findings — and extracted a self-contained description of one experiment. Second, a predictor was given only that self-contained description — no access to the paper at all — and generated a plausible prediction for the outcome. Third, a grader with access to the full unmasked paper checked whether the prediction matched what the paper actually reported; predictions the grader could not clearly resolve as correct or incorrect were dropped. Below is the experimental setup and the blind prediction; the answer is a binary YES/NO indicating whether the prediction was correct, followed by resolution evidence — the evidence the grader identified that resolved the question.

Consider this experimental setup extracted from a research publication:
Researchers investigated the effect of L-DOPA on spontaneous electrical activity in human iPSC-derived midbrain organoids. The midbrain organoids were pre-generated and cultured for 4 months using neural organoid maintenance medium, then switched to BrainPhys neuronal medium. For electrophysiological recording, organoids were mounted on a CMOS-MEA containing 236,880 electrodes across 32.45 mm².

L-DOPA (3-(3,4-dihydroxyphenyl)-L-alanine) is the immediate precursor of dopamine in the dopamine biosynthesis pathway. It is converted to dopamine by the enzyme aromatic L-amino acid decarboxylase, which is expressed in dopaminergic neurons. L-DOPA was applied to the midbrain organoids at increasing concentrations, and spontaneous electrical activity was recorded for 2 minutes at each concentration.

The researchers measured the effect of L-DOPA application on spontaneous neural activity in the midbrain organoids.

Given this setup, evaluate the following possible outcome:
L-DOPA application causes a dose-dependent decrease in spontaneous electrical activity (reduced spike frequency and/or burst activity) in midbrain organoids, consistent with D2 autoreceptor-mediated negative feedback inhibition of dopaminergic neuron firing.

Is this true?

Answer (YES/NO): NO